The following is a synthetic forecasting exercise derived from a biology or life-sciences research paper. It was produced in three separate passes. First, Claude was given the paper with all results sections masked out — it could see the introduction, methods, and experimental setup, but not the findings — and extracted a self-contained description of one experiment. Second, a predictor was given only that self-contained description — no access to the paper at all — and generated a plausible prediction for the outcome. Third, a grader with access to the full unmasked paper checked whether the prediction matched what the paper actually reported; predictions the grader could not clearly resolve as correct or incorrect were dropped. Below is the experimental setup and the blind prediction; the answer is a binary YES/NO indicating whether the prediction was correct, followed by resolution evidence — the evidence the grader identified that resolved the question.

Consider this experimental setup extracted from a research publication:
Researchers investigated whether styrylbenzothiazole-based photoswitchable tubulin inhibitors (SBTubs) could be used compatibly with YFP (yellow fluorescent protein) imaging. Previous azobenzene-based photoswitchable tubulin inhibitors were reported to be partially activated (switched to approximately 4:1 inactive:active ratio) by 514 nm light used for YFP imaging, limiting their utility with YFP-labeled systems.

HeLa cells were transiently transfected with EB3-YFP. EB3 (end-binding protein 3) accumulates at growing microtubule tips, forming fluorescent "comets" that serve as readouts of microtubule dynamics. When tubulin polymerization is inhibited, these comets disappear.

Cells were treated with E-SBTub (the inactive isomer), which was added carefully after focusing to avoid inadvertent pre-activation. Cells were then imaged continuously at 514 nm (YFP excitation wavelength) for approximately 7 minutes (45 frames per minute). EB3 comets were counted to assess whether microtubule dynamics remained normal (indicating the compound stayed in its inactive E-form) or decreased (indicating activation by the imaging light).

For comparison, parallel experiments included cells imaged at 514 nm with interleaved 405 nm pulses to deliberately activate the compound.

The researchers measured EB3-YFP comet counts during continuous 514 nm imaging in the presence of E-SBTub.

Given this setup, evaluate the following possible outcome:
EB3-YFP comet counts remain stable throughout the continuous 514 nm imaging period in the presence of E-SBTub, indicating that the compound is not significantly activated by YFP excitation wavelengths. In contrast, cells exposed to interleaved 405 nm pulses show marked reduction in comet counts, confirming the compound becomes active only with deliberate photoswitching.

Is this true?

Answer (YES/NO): YES